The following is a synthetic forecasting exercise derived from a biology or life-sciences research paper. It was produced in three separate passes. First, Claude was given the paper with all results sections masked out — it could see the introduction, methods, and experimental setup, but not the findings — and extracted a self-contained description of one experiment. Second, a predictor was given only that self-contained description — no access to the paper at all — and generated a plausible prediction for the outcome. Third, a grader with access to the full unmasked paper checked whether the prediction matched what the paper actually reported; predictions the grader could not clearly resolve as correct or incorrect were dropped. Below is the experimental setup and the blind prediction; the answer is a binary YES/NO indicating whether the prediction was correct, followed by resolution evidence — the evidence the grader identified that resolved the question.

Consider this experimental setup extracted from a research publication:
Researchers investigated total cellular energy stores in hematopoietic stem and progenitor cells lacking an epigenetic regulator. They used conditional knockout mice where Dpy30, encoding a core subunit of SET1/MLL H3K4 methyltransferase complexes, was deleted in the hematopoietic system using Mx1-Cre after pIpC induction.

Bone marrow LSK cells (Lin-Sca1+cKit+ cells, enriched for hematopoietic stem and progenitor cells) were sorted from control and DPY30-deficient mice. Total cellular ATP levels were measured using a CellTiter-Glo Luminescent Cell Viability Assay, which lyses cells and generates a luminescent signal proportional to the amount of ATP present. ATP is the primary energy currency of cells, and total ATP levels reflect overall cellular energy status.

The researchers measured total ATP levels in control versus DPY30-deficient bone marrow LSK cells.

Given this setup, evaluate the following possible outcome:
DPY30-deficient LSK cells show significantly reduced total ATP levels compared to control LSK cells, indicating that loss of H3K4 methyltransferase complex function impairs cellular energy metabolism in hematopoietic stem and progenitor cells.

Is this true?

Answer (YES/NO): NO